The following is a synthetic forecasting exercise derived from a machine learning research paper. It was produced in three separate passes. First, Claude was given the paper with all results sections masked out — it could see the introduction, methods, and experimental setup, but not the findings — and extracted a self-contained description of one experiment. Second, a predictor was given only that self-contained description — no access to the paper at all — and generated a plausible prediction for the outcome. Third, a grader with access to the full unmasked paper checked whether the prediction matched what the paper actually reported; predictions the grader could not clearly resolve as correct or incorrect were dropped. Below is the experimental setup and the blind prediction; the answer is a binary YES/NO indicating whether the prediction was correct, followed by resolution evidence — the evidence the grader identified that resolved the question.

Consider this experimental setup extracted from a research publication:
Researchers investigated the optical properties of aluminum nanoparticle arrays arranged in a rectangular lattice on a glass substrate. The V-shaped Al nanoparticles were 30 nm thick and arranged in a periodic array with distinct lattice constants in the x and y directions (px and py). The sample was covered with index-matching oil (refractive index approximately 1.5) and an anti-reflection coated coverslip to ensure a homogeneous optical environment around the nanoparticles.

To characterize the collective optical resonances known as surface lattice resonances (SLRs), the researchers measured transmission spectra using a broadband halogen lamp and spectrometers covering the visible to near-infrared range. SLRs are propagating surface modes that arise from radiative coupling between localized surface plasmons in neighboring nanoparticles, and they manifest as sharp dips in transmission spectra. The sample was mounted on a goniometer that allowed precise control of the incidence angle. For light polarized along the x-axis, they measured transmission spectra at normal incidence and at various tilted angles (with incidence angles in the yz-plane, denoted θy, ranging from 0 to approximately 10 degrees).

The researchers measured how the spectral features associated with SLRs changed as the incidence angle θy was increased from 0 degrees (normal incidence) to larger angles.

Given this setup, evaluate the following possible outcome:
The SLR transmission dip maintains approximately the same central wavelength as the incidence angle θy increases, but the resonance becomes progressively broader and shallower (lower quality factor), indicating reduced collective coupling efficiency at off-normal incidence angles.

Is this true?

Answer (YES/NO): NO